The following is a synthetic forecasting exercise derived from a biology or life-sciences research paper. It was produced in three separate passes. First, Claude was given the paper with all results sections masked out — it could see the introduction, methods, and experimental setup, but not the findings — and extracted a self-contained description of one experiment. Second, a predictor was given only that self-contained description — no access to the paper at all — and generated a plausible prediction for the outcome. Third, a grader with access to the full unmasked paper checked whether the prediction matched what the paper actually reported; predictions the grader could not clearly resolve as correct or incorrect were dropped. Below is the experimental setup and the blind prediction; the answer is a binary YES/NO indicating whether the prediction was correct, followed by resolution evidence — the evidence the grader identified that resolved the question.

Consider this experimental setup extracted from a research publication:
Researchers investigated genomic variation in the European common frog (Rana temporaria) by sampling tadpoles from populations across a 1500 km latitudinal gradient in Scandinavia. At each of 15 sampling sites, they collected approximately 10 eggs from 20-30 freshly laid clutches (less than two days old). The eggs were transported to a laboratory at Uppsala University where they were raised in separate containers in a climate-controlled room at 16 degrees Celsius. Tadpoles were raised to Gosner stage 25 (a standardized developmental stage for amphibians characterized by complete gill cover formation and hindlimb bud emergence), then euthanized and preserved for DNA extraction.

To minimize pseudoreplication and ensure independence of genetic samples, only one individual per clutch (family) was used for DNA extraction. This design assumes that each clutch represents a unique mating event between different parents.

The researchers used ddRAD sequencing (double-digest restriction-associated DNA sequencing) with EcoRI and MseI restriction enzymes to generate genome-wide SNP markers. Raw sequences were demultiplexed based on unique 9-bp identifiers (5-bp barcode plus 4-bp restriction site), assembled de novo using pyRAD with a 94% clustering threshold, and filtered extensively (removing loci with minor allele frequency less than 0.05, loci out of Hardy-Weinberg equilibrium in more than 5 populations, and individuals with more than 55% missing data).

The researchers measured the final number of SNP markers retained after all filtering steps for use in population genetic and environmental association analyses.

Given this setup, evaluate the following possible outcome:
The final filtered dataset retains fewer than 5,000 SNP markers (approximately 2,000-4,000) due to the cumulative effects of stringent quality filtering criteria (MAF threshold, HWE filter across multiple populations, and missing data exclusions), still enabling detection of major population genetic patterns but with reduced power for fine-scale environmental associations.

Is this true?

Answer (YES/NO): YES